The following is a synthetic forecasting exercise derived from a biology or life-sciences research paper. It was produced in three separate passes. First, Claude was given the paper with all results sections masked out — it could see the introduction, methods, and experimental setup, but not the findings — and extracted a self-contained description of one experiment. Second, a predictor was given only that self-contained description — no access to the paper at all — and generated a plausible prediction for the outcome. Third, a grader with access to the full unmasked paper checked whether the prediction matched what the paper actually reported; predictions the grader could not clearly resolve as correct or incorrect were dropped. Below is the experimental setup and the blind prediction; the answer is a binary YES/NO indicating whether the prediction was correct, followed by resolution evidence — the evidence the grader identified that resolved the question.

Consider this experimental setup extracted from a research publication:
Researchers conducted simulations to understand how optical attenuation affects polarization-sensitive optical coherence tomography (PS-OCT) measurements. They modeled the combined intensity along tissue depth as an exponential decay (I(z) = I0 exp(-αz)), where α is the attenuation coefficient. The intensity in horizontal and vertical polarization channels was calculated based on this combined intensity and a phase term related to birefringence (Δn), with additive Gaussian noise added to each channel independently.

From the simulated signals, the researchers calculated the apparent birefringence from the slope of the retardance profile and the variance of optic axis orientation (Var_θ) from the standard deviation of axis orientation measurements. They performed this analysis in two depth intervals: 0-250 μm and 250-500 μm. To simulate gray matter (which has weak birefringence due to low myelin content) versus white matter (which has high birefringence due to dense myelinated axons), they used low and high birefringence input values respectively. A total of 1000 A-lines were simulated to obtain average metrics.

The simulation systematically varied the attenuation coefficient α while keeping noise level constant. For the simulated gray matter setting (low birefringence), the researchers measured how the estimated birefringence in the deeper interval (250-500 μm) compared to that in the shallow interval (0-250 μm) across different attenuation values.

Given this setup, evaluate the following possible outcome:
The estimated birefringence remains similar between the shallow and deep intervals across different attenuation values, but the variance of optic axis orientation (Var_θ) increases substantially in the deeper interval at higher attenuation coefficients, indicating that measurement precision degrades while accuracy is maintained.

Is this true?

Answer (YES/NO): NO